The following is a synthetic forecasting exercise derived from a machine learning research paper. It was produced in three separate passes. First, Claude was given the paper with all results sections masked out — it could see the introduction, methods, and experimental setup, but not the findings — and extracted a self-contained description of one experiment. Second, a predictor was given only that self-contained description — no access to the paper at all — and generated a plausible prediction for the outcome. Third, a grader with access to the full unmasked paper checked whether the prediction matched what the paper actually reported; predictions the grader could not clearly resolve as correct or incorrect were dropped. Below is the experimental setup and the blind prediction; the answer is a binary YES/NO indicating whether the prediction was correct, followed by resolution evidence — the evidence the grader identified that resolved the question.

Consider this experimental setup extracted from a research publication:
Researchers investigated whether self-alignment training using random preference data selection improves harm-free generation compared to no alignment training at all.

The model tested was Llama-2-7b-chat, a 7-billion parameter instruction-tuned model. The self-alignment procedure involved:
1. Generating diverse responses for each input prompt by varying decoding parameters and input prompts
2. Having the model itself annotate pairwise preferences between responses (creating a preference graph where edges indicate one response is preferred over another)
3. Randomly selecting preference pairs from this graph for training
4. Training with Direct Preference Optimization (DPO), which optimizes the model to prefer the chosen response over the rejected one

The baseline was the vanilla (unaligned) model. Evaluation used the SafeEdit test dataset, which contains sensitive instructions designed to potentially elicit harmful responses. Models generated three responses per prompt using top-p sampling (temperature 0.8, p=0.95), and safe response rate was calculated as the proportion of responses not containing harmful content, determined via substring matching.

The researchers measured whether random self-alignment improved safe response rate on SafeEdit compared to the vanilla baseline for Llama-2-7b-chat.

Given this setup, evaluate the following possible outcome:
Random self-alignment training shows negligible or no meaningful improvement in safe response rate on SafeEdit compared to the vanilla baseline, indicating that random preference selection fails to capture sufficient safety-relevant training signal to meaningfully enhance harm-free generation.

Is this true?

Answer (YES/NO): YES